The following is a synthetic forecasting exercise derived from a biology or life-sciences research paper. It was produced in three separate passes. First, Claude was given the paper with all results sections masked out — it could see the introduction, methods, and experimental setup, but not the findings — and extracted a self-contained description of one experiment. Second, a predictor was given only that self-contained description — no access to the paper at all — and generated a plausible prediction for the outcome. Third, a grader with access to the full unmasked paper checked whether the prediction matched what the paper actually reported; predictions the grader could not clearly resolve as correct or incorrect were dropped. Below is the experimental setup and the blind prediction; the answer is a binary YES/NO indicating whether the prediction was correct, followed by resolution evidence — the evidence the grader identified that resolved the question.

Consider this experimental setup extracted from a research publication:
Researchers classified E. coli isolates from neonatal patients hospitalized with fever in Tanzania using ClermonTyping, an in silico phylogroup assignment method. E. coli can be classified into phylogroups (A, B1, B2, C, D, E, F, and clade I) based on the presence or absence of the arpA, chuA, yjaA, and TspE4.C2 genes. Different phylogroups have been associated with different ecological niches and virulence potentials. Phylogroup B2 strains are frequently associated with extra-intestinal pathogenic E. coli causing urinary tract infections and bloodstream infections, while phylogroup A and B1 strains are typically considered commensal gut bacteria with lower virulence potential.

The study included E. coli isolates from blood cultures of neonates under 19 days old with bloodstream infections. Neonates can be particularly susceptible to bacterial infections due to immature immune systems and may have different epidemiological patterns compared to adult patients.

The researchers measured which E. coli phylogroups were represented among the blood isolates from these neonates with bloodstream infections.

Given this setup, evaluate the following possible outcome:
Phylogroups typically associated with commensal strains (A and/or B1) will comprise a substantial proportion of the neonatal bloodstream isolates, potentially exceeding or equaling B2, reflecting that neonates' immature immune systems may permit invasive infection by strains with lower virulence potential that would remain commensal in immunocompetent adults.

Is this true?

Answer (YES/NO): NO